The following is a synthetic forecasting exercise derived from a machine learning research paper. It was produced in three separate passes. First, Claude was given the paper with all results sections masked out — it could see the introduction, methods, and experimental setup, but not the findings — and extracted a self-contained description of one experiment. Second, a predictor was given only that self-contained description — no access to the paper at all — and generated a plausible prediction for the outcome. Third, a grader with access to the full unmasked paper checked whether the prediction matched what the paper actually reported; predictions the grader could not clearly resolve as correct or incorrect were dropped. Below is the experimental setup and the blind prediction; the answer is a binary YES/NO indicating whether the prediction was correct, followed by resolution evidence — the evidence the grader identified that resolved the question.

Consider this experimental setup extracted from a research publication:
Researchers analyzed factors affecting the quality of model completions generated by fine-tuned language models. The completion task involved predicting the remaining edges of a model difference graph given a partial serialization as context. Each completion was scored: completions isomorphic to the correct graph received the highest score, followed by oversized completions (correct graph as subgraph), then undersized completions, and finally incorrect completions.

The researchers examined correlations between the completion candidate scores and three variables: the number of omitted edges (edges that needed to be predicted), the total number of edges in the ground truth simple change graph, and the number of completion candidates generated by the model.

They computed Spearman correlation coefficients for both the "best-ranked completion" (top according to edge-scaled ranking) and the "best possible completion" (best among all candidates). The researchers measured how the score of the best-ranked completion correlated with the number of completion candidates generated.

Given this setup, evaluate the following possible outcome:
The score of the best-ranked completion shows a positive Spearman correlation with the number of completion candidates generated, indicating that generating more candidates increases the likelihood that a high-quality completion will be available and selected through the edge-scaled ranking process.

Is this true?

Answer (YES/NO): NO